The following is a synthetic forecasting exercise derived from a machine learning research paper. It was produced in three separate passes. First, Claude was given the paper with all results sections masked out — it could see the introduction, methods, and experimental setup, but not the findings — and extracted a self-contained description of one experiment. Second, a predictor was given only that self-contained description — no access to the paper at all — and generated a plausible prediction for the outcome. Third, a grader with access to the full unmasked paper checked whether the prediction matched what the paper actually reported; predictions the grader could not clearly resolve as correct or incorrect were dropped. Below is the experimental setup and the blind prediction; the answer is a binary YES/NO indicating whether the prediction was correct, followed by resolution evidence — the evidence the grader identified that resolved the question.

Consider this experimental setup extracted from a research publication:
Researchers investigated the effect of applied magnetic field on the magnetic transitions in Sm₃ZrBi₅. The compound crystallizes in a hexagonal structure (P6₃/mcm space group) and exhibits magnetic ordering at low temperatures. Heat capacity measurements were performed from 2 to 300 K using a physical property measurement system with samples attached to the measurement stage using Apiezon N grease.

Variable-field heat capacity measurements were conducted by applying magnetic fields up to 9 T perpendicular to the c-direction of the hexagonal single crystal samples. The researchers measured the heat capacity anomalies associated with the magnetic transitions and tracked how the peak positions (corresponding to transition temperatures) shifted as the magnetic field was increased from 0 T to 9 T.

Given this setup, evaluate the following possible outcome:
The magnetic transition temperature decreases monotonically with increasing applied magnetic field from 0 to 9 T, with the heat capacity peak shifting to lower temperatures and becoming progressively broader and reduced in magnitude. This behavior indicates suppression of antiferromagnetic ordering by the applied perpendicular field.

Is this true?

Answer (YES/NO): NO